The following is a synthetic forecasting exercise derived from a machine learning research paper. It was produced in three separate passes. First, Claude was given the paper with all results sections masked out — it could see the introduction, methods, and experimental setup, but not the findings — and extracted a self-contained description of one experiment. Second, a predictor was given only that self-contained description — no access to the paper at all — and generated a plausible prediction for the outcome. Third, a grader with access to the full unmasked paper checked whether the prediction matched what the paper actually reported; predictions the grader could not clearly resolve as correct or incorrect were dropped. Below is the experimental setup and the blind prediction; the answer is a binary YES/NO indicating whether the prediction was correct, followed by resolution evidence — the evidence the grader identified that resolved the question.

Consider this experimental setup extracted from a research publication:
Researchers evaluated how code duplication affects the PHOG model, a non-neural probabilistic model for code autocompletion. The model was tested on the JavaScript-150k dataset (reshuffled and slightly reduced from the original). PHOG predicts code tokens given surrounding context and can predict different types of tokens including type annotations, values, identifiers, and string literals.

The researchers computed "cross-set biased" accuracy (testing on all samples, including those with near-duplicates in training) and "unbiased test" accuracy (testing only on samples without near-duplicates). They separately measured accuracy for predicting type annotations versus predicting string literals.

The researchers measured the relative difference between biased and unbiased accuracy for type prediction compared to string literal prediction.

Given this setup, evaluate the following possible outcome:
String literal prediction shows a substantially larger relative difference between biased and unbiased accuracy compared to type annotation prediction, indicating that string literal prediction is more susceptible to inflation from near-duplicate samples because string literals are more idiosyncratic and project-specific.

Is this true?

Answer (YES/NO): YES